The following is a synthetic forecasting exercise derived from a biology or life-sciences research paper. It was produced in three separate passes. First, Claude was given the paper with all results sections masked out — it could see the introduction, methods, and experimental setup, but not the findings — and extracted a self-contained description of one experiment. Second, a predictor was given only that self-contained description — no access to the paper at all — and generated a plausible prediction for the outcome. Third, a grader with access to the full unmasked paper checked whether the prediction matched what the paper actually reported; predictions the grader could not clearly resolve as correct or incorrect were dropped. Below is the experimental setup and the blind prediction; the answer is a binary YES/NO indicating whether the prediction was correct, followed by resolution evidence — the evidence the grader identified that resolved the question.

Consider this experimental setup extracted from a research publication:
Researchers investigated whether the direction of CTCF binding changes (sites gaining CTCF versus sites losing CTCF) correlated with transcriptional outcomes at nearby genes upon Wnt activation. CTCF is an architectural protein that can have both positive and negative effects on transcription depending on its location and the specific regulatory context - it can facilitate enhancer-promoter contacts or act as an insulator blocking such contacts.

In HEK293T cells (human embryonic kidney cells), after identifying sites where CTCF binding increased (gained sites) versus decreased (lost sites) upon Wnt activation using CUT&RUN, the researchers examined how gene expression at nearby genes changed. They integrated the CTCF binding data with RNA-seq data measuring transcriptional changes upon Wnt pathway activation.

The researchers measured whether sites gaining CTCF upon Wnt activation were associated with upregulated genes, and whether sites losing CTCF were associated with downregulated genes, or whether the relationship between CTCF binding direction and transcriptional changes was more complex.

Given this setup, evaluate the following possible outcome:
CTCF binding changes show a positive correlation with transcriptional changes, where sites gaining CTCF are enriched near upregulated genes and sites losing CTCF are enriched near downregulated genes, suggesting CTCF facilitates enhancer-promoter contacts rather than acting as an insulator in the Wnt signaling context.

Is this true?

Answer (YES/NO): NO